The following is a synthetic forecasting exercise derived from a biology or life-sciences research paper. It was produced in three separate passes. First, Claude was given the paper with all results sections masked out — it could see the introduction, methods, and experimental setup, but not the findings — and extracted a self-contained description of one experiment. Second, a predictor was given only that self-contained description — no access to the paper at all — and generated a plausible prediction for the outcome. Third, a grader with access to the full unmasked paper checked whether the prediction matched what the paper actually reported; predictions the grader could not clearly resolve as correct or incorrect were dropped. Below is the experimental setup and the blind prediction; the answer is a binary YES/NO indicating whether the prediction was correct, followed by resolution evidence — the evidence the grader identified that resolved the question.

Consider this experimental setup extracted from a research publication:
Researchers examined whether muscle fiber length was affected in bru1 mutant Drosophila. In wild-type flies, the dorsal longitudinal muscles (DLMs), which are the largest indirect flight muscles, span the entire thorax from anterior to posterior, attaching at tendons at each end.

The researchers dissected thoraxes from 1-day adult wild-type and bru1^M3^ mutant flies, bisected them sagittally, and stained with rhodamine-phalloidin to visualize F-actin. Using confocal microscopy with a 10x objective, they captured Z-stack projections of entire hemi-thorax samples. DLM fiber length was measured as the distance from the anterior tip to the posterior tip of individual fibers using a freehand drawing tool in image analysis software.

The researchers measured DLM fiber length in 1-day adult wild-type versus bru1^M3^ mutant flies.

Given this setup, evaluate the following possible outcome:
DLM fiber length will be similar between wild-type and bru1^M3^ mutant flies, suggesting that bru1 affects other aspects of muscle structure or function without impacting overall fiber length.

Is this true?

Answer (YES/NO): NO